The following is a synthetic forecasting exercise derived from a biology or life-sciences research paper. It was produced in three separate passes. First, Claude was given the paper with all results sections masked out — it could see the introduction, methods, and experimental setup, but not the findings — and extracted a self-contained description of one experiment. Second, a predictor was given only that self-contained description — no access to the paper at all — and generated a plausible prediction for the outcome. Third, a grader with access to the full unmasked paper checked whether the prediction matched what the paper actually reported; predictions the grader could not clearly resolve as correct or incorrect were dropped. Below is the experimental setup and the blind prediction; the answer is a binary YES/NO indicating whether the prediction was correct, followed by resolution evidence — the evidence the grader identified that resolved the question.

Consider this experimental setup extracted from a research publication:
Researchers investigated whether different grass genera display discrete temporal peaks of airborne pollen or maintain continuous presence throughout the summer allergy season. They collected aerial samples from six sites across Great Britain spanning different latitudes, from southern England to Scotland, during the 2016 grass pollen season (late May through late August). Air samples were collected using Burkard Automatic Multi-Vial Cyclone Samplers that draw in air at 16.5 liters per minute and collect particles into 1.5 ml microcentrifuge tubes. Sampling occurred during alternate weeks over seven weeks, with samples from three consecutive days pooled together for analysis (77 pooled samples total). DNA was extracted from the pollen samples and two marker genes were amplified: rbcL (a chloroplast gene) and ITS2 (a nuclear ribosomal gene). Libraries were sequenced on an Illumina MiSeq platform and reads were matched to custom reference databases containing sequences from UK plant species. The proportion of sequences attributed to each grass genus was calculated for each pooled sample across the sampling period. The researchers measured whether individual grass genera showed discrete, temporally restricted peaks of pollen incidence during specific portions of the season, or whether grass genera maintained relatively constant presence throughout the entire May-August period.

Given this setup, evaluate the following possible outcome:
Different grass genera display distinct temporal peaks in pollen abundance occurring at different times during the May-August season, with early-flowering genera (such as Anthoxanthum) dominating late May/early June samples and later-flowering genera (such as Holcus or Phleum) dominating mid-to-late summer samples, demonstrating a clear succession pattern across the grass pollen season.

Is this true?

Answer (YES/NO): NO